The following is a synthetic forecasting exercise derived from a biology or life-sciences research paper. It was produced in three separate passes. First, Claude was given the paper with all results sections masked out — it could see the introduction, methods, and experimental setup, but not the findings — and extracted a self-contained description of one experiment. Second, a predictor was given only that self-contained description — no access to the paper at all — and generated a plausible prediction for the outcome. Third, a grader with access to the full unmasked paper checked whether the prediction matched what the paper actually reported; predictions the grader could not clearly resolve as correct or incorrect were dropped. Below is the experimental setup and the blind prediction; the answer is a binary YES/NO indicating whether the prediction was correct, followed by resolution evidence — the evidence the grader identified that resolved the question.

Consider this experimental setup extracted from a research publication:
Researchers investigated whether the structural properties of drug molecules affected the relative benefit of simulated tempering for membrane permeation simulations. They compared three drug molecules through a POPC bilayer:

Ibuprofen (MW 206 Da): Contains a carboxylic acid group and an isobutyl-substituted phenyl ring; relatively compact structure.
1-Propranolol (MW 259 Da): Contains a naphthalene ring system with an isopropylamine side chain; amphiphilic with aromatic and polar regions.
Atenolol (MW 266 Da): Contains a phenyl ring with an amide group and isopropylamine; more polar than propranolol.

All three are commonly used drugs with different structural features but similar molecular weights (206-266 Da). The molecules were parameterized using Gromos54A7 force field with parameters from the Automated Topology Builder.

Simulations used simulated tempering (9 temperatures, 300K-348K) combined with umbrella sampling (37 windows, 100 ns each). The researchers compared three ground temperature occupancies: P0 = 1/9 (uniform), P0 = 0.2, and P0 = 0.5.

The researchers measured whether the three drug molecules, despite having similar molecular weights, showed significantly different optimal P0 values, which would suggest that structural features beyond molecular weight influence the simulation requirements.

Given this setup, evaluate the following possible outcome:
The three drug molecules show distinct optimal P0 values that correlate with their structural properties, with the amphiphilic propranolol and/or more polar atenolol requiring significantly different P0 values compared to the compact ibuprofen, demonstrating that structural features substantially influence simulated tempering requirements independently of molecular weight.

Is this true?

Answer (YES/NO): NO